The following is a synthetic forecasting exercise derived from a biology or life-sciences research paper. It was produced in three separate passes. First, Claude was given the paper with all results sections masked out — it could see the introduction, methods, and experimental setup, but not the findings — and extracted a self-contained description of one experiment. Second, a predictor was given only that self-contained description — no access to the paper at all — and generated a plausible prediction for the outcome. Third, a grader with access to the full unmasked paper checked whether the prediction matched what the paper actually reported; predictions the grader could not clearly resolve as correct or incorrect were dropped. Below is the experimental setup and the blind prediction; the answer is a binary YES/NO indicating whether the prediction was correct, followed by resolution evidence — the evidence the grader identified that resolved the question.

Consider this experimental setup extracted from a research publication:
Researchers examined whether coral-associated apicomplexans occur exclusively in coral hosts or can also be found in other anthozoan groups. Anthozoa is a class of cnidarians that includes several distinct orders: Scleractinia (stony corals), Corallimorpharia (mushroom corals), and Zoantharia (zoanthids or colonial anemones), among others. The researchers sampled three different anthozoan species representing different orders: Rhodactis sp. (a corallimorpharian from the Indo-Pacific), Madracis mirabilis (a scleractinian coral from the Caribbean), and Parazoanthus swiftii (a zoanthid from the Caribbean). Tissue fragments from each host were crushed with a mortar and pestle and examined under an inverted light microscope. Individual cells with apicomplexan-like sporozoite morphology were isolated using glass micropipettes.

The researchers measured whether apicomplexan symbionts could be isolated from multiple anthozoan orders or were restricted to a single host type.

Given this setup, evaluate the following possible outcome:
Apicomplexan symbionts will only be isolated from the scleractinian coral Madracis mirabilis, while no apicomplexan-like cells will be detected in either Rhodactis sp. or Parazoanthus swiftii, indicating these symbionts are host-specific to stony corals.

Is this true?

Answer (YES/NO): NO